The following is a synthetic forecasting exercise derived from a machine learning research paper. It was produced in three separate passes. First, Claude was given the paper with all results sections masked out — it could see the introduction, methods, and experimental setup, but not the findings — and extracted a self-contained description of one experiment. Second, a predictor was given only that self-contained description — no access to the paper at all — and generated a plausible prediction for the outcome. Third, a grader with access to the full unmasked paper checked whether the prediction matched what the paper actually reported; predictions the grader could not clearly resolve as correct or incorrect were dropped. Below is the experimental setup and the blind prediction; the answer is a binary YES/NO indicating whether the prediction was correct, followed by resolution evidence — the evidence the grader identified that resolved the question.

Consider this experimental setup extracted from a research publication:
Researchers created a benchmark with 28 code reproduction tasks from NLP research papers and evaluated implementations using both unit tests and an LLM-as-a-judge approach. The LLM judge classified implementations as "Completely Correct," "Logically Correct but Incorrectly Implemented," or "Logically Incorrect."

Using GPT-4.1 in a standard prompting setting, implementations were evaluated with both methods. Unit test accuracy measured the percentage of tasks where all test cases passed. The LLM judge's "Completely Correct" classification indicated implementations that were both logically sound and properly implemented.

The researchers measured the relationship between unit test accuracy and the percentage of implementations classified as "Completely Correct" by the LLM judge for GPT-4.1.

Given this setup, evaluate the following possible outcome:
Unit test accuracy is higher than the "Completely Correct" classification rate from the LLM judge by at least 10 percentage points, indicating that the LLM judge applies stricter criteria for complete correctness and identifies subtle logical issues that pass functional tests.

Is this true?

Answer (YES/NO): YES